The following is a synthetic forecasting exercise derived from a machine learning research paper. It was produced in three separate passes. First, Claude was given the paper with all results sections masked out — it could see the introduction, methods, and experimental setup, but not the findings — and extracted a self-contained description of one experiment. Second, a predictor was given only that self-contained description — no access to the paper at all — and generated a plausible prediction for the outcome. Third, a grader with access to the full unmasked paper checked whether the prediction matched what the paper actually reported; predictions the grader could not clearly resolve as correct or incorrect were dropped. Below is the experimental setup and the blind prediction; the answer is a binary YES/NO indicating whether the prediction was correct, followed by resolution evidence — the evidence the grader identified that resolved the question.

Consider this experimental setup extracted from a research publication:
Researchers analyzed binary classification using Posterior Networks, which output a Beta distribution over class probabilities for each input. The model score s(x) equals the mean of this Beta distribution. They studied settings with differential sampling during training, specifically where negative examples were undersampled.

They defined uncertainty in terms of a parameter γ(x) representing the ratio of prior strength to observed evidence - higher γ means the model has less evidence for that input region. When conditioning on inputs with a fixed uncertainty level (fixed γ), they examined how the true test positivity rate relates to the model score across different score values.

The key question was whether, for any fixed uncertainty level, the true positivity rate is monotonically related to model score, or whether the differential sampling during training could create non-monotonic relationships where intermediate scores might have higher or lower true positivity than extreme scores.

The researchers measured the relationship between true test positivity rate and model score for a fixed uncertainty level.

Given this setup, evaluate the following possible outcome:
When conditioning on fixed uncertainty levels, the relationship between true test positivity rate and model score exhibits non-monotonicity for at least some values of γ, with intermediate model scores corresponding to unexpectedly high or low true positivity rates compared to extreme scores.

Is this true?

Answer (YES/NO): NO